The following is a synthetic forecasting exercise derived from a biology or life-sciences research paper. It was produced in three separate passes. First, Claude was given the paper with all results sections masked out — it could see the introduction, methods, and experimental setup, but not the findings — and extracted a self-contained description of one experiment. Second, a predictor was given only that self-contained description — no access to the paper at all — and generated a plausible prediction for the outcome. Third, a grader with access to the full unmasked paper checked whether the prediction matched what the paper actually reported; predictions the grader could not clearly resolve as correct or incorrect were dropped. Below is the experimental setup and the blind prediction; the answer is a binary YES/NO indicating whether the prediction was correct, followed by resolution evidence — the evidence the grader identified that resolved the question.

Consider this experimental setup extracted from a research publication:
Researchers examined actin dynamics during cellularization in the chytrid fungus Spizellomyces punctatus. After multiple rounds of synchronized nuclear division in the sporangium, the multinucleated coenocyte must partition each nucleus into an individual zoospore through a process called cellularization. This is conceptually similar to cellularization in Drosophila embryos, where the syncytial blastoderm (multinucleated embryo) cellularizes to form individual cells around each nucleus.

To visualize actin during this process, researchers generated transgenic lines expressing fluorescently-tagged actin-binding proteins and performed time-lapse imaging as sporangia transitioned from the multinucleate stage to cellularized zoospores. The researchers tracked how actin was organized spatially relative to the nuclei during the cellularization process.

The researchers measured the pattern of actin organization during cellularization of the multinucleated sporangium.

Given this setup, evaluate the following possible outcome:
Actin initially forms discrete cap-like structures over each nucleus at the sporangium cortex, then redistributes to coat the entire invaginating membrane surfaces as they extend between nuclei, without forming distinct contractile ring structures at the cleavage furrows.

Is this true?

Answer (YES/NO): NO